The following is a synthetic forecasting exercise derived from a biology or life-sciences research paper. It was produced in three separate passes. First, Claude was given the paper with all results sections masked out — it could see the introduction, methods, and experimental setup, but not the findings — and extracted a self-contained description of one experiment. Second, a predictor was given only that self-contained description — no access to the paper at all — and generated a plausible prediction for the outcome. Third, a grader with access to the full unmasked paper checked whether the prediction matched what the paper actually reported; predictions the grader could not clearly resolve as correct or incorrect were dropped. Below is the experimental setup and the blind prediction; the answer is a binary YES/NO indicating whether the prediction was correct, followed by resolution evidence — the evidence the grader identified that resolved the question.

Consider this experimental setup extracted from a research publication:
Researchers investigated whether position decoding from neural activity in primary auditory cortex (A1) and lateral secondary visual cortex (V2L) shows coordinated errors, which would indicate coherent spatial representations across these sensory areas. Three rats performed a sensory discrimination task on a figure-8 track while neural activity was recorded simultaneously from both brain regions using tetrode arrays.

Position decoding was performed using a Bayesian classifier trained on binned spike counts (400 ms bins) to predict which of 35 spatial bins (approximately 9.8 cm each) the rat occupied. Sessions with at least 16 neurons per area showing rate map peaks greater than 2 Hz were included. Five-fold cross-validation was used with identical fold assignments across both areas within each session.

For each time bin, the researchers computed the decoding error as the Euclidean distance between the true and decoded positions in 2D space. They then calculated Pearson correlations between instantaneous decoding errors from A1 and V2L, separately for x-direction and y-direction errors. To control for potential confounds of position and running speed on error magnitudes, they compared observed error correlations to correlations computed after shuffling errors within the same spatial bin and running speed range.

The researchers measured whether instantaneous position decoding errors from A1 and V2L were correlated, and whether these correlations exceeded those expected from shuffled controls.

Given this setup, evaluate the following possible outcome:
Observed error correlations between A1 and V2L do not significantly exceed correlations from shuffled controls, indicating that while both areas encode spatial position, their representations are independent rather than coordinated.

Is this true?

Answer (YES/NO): NO